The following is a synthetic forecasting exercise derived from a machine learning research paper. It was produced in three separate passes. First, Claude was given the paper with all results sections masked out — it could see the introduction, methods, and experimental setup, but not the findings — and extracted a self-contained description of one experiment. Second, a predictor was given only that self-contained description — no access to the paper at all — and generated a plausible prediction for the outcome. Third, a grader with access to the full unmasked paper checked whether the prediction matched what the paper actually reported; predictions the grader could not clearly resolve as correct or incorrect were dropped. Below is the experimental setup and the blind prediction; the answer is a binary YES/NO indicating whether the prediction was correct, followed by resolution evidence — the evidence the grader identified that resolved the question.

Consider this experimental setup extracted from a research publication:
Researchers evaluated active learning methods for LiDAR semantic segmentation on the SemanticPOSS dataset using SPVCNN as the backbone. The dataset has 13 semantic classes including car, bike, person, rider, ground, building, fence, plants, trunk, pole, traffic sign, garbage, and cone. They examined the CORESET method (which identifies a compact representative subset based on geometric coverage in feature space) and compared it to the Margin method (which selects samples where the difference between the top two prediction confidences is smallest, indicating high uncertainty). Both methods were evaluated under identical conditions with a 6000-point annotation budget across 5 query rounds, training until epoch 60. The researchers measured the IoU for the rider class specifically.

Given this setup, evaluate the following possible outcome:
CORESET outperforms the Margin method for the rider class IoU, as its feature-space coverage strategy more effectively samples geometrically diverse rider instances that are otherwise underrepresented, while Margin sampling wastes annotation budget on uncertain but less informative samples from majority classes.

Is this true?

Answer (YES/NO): NO